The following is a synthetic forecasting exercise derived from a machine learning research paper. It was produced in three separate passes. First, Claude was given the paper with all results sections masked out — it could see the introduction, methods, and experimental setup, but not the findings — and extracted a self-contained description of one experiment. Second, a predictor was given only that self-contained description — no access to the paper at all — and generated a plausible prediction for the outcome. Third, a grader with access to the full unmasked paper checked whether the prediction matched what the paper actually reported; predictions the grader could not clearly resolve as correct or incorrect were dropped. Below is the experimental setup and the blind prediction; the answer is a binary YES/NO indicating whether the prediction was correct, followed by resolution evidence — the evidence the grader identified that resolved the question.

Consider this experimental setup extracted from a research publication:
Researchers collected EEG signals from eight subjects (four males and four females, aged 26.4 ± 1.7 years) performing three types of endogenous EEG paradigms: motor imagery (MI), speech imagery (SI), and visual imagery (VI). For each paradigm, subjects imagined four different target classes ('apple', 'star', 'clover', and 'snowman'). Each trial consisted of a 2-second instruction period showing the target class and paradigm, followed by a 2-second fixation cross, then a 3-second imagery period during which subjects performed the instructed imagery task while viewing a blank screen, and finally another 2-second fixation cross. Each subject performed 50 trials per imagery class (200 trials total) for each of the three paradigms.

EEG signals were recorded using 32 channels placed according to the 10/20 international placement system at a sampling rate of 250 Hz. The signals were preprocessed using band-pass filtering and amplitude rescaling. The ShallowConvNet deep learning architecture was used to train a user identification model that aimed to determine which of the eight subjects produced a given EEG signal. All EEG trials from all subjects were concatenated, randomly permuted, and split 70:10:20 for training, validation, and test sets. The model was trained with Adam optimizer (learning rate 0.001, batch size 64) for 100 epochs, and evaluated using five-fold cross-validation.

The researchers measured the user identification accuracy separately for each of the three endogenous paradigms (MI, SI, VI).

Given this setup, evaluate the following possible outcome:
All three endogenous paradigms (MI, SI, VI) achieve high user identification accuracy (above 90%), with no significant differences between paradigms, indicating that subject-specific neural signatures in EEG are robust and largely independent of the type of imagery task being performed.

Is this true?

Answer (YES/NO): YES